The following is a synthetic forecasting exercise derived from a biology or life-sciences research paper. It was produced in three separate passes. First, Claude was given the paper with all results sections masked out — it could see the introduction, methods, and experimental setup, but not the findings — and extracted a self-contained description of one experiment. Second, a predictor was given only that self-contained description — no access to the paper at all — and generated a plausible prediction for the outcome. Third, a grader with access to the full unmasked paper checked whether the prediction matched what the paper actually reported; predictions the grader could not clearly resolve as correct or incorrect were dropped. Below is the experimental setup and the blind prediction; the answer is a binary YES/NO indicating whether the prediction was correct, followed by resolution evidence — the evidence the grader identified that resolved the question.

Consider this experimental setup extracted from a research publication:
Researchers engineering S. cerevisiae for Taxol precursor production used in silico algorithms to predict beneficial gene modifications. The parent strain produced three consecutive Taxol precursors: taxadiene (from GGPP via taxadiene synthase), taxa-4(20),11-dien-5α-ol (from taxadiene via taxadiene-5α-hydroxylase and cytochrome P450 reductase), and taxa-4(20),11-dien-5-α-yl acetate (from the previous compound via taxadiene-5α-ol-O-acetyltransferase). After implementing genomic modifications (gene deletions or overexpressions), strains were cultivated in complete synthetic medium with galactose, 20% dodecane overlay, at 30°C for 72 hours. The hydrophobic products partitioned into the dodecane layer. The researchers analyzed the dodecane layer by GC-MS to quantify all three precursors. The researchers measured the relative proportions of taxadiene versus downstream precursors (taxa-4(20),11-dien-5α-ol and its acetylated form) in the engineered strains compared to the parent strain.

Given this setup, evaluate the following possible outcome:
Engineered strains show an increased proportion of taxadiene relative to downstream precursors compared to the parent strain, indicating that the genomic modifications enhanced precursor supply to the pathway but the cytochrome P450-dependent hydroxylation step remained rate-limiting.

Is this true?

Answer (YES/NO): YES